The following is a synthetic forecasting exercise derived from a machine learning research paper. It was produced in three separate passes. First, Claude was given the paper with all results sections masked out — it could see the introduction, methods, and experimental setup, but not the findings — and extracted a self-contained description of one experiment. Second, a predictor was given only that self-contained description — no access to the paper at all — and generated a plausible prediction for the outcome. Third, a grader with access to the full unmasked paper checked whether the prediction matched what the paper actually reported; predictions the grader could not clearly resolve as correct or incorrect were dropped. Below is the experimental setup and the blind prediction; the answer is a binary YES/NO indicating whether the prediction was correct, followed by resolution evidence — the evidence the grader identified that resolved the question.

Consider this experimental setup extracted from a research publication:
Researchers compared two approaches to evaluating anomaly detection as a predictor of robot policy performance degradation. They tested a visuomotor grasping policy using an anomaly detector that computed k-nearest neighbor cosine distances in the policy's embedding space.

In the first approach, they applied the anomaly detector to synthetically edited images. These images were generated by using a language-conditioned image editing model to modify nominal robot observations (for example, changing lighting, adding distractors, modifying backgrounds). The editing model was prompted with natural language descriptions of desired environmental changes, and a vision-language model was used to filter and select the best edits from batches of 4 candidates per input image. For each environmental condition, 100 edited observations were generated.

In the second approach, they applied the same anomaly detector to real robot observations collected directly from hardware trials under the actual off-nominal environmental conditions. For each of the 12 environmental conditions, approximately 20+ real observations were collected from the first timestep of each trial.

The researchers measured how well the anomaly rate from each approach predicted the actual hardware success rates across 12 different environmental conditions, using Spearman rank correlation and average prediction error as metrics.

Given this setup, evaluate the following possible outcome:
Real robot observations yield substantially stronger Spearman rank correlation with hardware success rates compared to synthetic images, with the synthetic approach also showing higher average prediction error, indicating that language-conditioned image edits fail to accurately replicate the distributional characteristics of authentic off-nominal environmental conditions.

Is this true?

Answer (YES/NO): NO